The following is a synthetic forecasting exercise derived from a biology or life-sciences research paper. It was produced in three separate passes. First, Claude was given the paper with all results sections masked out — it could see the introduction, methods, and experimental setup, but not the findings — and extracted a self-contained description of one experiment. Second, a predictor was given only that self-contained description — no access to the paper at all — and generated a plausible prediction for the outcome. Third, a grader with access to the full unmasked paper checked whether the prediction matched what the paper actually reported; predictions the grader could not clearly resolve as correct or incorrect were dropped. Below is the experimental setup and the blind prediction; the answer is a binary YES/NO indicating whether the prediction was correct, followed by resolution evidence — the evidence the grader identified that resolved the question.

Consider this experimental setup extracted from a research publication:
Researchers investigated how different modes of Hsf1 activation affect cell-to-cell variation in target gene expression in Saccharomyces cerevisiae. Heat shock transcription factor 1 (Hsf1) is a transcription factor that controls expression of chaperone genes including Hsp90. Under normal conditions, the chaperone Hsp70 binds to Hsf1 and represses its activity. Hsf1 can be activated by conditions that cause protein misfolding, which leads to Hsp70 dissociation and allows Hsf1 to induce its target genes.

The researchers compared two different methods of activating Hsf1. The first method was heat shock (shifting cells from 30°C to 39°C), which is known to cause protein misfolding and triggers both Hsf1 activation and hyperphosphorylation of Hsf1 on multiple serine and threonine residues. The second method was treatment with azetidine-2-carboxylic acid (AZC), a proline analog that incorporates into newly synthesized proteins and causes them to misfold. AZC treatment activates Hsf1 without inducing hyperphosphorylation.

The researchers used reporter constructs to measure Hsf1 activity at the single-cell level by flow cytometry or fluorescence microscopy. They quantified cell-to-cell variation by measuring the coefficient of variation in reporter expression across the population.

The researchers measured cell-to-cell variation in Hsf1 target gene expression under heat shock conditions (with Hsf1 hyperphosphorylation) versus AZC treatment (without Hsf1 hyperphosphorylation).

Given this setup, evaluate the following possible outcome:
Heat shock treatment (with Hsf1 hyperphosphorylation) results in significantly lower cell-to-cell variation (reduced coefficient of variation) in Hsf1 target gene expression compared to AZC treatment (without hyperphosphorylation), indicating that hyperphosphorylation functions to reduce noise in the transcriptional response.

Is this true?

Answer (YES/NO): NO